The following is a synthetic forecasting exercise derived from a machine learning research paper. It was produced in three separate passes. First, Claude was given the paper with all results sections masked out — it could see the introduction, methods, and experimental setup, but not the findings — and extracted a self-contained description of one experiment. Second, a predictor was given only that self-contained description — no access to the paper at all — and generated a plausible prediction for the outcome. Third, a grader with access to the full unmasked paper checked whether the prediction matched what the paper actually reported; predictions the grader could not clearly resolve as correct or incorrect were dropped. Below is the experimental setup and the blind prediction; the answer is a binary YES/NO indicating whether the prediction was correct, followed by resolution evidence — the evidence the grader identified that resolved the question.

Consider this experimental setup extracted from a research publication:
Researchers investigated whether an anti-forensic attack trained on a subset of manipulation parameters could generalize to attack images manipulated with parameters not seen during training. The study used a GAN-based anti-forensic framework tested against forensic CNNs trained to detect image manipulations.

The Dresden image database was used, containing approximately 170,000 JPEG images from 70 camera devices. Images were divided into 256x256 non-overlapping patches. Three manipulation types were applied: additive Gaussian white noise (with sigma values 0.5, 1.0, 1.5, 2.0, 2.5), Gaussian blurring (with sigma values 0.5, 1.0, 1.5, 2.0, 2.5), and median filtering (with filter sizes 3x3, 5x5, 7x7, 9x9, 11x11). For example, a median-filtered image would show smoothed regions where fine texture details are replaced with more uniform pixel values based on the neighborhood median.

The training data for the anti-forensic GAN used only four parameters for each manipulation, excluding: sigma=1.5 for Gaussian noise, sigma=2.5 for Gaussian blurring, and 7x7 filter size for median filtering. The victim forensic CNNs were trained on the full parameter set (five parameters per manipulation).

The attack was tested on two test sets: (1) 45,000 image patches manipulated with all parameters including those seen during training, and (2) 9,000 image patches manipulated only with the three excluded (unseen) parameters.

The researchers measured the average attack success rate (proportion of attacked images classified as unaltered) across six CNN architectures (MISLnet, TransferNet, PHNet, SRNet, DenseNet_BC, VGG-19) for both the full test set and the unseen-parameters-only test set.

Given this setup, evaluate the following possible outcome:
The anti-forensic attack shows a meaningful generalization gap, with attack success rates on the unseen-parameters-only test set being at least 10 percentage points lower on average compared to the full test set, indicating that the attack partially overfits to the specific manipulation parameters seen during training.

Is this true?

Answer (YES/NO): NO